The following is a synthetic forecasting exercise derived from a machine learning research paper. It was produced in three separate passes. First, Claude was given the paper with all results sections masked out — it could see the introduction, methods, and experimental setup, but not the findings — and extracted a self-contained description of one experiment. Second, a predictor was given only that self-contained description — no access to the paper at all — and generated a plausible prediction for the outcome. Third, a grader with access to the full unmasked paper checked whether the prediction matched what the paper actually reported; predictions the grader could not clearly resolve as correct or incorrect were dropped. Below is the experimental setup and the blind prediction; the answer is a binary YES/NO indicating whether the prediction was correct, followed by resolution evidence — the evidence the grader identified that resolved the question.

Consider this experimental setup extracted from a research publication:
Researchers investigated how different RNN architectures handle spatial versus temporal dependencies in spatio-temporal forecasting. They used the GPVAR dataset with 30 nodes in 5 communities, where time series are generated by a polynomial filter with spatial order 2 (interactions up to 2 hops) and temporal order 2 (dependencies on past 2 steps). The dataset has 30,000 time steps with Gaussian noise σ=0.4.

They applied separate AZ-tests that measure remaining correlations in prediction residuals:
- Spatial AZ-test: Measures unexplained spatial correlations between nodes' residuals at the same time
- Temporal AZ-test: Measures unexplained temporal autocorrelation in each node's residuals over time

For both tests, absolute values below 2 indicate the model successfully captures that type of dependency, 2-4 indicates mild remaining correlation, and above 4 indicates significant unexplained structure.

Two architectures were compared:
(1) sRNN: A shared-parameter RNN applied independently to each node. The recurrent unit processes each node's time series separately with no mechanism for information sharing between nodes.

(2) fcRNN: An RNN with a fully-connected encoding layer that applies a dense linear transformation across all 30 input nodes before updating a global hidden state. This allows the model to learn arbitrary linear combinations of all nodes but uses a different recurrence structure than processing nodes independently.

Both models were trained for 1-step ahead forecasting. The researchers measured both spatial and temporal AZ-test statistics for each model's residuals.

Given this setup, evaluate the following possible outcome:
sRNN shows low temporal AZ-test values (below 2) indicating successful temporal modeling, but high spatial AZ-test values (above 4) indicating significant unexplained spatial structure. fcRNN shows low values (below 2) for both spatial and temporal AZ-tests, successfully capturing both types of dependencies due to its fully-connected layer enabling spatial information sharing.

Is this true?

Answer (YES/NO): NO